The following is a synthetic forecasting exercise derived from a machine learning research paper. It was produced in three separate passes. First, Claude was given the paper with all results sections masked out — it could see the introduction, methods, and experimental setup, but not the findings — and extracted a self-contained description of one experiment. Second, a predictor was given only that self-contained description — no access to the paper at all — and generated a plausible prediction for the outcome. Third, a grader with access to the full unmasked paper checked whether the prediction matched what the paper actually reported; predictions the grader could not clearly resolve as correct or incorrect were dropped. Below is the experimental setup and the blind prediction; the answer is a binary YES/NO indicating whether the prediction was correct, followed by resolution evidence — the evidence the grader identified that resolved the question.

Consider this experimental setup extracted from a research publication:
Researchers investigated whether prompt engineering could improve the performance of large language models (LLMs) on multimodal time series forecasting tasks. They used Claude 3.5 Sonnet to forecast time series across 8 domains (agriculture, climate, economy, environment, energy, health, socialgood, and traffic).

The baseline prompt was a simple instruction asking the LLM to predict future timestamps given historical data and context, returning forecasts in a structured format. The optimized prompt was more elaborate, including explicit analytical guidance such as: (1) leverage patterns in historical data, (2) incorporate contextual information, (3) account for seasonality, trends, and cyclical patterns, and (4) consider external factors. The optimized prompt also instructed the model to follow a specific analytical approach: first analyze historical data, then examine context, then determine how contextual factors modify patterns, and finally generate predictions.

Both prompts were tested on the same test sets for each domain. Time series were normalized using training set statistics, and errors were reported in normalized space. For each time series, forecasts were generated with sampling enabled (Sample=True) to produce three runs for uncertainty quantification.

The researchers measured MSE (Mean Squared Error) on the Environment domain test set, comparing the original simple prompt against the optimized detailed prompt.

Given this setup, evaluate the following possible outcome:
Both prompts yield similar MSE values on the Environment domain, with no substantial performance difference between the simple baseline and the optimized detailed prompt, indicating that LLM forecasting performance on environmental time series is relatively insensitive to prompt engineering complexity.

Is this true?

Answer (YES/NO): NO